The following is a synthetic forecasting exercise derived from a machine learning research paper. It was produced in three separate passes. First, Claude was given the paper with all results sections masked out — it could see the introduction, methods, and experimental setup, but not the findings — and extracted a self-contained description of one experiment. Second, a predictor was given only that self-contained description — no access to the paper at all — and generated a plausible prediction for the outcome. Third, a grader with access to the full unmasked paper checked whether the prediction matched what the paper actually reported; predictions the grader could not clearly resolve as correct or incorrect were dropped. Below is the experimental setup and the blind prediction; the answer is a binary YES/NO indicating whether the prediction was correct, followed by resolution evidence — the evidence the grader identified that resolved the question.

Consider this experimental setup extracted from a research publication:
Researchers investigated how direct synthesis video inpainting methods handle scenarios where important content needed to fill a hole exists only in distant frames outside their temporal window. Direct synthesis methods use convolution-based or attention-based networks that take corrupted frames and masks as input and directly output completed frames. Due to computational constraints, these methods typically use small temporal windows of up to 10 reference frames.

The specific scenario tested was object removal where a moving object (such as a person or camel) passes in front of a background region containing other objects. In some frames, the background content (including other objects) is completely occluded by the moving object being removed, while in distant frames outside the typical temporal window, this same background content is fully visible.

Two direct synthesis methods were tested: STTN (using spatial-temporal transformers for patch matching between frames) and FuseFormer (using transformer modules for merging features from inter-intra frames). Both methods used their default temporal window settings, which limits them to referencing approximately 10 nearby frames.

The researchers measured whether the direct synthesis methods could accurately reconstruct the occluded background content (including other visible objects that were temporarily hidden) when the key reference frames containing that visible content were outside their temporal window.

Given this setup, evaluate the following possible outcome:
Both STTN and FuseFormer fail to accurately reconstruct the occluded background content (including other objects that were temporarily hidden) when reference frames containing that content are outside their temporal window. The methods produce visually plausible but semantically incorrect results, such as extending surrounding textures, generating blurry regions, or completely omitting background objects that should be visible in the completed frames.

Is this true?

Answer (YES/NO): YES